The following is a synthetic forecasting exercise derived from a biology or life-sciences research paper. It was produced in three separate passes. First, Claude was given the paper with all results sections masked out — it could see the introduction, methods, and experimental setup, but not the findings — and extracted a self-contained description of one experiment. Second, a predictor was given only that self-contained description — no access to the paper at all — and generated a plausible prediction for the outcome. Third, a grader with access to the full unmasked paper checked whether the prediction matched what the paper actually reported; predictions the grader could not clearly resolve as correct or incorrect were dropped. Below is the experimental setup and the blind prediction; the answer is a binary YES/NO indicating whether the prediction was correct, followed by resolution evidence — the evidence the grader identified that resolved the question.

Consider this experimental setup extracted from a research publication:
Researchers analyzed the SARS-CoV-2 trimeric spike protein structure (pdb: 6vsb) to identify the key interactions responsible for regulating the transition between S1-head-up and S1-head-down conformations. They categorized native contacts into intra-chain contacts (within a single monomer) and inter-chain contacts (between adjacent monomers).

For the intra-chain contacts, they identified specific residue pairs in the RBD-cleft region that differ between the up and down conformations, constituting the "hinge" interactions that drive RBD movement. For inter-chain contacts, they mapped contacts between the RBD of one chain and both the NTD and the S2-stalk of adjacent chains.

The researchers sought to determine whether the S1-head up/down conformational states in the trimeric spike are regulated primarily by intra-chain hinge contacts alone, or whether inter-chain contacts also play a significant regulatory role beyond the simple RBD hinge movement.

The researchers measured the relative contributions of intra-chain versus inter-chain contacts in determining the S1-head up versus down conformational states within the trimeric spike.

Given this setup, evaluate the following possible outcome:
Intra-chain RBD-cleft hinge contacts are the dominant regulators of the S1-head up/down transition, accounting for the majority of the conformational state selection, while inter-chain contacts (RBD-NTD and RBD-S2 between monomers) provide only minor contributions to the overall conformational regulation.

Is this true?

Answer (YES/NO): NO